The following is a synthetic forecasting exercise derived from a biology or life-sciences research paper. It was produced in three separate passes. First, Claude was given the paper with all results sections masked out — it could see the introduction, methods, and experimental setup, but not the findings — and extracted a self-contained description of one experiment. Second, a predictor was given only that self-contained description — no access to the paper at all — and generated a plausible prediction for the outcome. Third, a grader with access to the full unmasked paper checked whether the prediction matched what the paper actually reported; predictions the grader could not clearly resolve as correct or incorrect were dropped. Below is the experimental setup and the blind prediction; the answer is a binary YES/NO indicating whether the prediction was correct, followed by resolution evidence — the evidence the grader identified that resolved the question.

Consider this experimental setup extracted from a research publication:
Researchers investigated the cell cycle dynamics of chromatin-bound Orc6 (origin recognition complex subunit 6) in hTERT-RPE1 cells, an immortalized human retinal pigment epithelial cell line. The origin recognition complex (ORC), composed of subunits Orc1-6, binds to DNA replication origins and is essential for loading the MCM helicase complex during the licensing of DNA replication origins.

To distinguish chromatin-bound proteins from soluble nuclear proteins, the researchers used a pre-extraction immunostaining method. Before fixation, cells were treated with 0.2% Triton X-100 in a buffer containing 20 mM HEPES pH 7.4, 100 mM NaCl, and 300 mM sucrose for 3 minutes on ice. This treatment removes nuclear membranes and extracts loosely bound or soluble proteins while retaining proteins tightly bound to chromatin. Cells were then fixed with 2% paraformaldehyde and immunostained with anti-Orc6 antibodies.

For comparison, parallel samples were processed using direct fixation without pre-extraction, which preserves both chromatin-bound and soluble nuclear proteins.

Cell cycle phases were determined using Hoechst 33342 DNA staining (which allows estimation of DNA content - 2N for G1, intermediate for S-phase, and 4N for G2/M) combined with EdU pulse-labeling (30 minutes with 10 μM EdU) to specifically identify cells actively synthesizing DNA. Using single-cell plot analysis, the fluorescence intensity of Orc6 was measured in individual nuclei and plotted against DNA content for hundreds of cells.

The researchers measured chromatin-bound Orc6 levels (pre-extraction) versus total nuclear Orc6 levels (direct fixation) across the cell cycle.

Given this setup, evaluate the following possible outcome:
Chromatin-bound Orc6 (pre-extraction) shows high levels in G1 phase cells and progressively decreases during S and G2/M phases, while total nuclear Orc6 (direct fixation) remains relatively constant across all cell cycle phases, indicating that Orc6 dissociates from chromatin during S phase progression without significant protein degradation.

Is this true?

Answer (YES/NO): YES